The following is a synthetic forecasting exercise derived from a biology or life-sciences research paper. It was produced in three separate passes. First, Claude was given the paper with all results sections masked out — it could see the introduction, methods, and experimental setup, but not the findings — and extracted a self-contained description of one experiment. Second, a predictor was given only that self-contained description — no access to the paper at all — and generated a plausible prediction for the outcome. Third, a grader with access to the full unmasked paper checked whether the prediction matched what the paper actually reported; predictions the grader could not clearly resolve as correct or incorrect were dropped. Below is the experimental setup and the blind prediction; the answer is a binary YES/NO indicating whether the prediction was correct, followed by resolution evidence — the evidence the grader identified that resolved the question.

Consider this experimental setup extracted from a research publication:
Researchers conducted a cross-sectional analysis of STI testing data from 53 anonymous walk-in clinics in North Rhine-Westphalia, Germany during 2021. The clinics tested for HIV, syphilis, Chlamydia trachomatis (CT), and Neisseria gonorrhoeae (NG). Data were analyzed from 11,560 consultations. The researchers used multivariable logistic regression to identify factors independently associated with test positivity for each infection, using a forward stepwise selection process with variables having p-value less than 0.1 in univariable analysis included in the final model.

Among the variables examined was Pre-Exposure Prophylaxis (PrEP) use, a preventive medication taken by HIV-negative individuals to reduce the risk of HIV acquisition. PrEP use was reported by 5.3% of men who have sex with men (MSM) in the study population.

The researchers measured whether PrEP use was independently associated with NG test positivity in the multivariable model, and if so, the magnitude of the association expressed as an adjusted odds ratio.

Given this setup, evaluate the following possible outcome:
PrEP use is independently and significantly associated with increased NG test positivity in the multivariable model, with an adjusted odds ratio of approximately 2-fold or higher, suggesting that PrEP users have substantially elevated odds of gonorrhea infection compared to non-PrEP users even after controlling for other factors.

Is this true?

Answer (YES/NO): YES